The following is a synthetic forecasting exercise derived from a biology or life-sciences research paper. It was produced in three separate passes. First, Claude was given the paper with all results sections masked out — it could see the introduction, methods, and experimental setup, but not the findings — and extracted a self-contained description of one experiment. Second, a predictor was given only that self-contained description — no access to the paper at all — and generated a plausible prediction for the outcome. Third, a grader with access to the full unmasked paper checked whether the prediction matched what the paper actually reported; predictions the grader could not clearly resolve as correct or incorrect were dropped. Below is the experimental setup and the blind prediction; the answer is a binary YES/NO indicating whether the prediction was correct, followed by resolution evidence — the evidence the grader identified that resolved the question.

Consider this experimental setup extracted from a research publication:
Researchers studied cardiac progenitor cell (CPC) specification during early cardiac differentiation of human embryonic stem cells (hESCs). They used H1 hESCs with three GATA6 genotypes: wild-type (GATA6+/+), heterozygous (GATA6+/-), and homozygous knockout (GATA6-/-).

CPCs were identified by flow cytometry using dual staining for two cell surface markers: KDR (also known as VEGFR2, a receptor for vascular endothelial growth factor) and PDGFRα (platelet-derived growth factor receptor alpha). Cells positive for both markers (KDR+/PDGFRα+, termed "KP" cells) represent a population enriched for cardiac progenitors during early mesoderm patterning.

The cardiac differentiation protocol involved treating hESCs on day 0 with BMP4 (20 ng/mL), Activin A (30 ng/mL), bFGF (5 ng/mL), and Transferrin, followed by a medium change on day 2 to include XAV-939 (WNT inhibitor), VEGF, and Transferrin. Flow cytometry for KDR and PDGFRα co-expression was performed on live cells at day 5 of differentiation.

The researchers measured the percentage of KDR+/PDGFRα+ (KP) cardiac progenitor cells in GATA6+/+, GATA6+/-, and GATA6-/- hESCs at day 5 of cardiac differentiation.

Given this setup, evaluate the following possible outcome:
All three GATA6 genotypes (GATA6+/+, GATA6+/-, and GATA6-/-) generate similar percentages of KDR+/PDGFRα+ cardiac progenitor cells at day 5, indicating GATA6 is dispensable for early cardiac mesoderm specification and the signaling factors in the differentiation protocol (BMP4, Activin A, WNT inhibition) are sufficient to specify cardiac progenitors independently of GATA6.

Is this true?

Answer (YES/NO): NO